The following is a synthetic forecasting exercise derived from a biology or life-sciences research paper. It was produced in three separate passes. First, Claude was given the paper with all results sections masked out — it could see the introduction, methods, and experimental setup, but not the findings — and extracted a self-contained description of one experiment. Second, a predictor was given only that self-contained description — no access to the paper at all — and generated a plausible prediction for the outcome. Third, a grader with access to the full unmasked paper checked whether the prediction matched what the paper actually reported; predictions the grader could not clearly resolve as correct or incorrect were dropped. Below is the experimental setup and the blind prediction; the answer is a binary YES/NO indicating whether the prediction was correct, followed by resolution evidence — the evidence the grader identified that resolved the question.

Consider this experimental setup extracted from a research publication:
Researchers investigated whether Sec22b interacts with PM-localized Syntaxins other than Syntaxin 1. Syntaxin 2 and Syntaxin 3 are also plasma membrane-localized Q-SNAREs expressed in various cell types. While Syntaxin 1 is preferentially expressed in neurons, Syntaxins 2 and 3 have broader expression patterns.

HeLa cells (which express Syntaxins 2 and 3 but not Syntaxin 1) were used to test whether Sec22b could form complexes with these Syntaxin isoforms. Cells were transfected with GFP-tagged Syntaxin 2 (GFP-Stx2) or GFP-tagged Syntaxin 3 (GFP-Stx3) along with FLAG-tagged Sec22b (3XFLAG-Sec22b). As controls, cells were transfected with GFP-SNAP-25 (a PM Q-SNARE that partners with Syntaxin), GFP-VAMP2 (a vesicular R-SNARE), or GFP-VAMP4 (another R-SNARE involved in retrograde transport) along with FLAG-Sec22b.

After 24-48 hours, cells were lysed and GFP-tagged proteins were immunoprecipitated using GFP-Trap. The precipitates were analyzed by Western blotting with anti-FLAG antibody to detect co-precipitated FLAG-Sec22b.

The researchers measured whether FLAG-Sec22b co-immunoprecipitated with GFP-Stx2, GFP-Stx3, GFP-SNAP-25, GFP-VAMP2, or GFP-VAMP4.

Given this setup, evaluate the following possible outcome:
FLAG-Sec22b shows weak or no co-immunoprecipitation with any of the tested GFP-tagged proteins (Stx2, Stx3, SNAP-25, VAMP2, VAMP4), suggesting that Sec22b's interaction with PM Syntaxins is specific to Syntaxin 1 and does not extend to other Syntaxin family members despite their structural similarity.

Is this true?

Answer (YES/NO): NO